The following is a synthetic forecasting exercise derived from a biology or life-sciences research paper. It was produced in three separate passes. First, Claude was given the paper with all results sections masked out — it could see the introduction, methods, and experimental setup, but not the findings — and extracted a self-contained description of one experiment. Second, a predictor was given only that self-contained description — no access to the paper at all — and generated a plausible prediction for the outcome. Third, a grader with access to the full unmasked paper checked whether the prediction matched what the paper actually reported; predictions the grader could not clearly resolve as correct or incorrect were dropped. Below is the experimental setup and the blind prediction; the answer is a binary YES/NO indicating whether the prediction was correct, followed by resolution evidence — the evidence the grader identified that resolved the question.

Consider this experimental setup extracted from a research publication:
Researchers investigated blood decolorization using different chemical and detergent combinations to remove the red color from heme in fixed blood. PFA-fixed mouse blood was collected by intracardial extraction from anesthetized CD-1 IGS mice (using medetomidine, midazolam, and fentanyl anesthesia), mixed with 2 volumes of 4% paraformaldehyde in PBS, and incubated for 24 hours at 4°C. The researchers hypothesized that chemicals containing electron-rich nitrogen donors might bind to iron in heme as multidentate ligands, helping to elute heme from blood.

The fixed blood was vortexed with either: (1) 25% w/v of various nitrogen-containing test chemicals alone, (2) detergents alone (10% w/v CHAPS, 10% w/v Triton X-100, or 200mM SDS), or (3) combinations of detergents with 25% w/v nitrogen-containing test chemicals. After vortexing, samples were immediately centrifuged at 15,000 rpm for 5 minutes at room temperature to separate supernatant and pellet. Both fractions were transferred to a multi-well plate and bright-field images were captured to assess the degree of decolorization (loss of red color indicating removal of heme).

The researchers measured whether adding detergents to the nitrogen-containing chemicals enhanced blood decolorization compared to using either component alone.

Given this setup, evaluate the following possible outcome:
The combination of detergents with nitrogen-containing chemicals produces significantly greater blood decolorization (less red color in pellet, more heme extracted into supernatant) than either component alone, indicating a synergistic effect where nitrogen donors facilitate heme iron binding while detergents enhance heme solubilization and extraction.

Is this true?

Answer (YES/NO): YES